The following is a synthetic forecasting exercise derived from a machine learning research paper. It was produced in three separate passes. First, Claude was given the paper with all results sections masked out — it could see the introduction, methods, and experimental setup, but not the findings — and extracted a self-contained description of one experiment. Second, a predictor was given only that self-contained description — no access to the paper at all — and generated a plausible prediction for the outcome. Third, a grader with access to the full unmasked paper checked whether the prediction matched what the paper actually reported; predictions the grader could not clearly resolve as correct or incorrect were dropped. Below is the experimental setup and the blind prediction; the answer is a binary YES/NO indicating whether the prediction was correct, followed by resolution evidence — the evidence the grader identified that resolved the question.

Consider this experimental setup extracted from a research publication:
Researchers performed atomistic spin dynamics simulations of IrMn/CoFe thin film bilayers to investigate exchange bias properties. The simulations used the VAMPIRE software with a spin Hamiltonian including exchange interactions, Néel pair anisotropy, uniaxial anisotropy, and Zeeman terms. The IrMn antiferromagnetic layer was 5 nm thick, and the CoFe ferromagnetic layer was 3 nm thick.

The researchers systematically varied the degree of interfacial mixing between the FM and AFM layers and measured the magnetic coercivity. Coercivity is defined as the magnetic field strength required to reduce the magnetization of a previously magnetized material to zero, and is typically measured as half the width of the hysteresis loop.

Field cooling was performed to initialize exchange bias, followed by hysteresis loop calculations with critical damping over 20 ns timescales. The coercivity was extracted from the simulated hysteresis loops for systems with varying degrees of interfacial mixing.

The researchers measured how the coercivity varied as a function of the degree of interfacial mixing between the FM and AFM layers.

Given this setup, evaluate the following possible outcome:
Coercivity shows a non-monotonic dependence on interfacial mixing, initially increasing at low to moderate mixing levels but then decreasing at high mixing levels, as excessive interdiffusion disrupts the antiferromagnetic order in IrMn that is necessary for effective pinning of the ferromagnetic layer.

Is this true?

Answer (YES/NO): NO